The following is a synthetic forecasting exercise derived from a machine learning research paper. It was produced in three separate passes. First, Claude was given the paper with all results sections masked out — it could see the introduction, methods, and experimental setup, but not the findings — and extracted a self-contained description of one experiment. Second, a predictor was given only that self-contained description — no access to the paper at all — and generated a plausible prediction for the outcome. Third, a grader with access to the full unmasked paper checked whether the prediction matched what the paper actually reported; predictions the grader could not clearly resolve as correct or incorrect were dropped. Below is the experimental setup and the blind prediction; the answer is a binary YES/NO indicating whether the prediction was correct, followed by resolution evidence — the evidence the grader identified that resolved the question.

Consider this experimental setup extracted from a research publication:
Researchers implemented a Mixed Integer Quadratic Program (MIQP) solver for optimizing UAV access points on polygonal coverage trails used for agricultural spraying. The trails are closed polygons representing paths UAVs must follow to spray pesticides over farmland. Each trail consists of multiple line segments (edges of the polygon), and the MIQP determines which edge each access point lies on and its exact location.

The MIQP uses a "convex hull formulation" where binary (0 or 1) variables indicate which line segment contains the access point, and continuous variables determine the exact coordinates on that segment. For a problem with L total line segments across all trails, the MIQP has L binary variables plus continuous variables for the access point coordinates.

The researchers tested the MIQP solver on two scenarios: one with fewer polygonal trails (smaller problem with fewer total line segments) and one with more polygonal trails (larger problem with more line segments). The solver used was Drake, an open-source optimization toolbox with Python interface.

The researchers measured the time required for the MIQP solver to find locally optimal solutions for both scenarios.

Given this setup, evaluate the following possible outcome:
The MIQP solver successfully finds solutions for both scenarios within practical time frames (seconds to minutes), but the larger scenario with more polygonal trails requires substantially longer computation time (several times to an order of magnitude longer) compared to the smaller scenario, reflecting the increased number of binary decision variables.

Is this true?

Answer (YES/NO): YES